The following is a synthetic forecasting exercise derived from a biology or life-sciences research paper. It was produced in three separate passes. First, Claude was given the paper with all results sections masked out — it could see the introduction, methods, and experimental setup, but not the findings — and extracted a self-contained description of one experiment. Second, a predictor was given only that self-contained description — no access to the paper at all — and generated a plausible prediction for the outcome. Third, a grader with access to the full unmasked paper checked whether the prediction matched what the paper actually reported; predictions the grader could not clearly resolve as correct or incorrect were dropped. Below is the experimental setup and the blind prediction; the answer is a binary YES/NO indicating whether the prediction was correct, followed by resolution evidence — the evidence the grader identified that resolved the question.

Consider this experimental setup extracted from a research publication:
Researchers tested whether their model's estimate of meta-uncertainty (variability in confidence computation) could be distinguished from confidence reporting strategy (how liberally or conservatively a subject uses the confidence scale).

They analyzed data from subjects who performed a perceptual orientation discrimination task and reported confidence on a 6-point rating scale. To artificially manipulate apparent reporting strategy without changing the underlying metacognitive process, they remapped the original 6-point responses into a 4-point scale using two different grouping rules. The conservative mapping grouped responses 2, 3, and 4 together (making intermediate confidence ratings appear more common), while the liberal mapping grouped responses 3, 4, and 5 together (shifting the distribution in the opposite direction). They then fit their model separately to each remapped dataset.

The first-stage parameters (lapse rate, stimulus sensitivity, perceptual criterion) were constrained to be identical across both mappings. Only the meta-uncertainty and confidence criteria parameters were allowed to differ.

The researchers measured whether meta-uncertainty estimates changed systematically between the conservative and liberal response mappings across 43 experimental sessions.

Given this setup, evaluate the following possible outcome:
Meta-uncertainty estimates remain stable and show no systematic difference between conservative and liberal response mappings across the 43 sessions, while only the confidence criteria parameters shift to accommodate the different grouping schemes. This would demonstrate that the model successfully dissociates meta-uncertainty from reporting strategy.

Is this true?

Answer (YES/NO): NO